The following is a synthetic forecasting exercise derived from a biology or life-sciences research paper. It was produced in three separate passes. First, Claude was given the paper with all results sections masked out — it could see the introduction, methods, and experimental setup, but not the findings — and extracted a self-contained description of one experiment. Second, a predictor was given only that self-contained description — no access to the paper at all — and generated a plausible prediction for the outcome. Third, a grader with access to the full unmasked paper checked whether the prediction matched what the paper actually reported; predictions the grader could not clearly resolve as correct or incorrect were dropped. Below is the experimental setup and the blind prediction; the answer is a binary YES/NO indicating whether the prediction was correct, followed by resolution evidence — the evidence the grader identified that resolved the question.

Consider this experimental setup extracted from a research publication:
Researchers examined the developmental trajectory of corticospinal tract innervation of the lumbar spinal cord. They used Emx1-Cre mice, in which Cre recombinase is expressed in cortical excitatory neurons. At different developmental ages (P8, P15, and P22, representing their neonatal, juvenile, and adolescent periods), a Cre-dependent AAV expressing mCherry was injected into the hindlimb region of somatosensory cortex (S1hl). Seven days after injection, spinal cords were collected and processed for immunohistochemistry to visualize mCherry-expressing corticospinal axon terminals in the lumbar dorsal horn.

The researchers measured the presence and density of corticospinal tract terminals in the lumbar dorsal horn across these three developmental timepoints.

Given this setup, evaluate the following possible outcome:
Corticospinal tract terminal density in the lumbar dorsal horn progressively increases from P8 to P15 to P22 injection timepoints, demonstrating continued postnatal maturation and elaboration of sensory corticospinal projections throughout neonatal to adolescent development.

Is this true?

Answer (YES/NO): NO